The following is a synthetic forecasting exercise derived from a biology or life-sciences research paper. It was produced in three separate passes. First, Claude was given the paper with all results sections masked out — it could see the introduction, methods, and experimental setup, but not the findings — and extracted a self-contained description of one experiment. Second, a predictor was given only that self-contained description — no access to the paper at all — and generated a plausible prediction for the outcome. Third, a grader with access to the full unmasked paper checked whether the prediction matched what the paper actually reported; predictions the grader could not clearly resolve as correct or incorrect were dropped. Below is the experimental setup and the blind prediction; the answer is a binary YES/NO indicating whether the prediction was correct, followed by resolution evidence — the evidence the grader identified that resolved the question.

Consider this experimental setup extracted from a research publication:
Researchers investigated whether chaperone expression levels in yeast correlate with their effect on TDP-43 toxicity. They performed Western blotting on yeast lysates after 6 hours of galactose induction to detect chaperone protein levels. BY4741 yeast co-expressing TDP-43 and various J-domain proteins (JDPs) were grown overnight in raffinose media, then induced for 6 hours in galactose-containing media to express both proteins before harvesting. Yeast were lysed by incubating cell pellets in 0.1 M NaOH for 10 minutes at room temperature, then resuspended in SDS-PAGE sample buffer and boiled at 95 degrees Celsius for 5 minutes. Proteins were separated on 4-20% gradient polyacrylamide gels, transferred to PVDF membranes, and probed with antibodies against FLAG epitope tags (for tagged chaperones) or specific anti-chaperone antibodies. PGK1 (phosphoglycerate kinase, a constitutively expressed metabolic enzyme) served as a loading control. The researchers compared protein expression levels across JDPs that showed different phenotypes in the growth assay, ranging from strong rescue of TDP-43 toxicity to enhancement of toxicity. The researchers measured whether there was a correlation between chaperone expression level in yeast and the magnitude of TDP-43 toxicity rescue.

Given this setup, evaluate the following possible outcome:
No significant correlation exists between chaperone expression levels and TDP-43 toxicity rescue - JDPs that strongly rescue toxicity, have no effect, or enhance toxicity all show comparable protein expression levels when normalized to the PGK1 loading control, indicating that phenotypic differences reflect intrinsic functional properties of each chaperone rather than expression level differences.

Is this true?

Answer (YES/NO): NO